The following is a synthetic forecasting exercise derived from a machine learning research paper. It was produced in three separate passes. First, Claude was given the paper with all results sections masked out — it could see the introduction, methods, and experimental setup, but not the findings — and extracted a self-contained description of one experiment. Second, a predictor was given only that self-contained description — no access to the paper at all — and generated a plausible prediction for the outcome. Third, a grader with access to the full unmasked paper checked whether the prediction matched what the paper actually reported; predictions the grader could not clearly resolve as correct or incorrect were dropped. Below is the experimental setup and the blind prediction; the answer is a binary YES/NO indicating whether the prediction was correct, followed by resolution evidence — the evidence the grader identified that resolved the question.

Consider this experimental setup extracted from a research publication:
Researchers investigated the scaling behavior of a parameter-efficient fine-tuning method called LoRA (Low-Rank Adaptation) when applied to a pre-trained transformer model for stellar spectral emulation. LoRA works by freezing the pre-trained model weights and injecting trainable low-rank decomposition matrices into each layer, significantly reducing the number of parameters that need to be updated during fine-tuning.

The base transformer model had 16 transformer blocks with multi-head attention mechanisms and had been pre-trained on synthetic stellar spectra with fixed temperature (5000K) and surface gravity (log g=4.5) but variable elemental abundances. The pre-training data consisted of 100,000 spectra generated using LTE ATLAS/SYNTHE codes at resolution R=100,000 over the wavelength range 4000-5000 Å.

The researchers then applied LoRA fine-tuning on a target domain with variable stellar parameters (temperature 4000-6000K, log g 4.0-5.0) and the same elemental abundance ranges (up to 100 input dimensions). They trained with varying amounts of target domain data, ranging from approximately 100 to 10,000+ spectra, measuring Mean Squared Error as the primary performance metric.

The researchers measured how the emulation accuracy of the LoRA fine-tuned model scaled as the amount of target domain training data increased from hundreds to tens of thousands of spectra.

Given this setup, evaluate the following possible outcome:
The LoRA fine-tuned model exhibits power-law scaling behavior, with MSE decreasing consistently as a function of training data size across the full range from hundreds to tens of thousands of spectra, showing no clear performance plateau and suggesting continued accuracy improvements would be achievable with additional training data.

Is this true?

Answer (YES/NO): NO